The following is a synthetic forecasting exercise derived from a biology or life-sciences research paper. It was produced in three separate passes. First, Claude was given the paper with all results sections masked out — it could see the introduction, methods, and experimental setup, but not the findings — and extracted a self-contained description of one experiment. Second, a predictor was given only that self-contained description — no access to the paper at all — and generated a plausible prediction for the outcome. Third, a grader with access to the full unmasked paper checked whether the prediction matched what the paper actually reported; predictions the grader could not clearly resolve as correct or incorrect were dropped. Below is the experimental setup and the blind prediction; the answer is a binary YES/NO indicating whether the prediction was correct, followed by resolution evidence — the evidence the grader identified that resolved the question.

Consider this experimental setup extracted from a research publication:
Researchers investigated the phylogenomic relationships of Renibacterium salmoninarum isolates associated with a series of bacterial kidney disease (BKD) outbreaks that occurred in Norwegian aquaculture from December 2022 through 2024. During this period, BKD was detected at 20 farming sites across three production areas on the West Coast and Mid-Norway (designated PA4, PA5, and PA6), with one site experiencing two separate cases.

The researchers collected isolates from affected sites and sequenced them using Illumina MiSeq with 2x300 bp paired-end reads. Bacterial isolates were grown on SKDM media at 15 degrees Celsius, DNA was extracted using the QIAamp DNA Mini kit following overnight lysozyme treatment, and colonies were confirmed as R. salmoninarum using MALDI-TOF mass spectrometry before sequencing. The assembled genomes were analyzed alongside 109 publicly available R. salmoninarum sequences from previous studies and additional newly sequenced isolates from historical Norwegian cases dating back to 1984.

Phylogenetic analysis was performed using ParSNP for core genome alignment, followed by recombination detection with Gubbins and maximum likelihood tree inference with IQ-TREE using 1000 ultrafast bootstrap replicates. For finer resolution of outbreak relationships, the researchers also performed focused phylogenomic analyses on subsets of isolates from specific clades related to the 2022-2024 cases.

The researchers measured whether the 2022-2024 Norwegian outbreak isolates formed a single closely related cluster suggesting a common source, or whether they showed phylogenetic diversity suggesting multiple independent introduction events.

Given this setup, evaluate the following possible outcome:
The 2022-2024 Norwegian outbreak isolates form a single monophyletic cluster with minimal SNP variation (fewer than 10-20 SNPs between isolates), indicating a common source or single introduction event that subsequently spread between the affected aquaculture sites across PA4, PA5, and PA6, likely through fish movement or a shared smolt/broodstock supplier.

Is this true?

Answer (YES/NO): NO